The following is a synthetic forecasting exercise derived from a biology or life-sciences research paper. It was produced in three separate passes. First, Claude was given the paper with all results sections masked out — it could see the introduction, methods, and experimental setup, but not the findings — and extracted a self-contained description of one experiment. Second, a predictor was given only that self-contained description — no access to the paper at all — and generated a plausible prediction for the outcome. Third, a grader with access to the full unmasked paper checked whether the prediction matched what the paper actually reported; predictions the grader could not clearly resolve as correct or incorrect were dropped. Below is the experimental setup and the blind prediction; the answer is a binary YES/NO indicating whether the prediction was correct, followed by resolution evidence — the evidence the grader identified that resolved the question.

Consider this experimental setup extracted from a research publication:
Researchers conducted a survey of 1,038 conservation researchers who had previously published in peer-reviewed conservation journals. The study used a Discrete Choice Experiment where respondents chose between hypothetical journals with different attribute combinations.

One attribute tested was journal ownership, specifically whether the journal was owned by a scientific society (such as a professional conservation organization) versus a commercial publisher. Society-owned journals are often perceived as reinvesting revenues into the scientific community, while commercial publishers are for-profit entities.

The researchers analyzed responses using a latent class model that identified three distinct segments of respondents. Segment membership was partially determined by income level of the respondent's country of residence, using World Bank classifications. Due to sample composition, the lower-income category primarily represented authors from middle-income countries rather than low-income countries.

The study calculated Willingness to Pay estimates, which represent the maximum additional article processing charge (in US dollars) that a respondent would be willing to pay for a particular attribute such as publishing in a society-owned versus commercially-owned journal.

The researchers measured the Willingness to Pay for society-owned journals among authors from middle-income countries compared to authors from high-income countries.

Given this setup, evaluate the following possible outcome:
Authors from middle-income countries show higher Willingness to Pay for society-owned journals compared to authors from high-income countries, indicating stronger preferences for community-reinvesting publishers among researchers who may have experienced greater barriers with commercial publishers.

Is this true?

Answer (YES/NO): YES